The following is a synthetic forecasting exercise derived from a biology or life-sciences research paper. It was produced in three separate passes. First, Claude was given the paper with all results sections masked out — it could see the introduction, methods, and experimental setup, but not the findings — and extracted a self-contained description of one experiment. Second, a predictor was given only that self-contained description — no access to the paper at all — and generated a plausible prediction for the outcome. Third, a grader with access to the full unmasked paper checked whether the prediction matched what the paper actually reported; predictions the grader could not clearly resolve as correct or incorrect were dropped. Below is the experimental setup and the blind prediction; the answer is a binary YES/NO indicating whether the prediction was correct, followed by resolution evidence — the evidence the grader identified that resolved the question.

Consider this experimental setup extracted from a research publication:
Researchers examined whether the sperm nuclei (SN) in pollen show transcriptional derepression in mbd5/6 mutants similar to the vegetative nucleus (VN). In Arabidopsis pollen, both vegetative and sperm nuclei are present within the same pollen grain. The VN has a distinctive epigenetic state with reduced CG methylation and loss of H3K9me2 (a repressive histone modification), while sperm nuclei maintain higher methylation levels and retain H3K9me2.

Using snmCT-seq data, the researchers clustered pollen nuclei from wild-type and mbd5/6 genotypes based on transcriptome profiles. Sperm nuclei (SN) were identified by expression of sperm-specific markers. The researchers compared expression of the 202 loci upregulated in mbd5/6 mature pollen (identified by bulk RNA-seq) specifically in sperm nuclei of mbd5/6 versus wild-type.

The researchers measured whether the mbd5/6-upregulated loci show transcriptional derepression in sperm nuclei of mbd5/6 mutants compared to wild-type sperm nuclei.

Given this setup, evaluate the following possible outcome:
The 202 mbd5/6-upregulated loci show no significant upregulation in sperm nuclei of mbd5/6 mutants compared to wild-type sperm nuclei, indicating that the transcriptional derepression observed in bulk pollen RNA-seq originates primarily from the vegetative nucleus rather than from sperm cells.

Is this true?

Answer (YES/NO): YES